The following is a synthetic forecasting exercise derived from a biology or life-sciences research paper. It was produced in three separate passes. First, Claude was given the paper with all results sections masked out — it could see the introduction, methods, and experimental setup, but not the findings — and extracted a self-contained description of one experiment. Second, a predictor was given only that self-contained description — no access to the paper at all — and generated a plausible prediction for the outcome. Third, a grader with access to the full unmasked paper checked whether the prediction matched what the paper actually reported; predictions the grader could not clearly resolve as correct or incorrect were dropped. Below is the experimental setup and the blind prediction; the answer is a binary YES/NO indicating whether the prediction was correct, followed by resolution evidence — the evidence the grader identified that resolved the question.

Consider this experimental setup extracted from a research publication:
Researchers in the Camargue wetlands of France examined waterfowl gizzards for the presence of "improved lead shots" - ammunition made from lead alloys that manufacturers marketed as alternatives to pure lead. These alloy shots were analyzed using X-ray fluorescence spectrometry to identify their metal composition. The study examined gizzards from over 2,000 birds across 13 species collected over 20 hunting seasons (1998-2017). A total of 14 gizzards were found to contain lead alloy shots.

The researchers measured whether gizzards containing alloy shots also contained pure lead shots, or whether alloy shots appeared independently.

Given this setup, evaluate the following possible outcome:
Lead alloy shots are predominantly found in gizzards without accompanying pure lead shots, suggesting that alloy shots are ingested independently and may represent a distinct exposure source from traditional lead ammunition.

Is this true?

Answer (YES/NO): NO